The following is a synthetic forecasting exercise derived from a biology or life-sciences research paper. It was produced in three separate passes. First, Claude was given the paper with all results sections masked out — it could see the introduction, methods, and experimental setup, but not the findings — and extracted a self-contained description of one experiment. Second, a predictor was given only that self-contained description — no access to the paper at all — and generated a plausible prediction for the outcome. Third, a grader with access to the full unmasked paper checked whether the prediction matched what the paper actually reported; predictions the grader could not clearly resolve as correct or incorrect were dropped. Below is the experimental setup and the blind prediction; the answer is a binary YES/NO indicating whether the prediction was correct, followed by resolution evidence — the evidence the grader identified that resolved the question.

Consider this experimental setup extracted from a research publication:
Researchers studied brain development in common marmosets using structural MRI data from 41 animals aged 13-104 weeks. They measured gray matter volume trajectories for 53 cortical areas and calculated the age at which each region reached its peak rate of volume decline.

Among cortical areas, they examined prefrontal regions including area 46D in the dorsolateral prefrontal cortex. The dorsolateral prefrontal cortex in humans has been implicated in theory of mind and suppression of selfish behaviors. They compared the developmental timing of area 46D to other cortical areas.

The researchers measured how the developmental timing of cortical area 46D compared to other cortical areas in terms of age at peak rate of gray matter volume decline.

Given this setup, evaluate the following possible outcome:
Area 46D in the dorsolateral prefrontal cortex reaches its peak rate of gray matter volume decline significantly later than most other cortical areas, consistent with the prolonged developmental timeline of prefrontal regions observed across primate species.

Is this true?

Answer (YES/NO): YES